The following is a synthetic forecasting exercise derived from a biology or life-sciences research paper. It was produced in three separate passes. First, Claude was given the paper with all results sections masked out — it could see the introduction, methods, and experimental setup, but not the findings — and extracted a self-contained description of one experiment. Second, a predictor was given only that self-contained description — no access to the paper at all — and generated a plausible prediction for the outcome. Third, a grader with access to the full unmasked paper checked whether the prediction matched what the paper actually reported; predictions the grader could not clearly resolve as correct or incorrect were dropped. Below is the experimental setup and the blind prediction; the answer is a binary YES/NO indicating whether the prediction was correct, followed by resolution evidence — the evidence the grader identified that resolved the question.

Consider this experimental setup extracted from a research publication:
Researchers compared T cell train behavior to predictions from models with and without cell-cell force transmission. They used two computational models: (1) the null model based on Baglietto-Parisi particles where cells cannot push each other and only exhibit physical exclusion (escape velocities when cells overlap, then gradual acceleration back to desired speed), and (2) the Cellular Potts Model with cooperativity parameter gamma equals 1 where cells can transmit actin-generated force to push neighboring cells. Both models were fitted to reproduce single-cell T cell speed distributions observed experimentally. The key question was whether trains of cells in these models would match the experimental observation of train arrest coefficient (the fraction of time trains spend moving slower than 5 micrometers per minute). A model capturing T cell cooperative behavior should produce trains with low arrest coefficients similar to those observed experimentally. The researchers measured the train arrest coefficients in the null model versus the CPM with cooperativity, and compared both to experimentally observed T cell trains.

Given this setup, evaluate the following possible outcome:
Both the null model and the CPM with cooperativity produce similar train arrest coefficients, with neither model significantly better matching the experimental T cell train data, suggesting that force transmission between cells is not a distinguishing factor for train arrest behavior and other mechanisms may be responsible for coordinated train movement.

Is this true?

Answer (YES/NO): NO